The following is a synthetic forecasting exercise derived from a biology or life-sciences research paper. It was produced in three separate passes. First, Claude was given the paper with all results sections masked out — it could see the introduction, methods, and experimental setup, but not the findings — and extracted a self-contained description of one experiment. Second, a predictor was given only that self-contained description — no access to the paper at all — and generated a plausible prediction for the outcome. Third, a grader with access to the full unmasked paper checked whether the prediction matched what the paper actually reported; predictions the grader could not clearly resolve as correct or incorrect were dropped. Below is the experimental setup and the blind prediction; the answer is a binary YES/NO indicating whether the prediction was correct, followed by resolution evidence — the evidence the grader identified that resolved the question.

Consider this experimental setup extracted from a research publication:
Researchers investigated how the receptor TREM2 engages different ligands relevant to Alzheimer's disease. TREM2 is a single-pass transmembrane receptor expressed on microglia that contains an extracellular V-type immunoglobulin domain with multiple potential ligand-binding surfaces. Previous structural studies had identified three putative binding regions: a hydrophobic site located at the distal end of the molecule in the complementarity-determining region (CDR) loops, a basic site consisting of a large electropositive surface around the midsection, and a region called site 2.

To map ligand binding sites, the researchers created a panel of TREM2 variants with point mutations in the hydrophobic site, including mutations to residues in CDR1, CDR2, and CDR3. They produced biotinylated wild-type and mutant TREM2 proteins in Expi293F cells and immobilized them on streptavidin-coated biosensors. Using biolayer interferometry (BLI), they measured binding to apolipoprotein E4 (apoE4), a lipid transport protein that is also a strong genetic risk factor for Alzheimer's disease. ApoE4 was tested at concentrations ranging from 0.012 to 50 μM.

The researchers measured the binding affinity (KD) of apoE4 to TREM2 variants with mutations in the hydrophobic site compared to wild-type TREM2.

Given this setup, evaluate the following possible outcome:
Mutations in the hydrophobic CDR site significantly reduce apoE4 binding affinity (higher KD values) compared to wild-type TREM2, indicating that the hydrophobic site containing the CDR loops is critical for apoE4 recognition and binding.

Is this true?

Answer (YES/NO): YES